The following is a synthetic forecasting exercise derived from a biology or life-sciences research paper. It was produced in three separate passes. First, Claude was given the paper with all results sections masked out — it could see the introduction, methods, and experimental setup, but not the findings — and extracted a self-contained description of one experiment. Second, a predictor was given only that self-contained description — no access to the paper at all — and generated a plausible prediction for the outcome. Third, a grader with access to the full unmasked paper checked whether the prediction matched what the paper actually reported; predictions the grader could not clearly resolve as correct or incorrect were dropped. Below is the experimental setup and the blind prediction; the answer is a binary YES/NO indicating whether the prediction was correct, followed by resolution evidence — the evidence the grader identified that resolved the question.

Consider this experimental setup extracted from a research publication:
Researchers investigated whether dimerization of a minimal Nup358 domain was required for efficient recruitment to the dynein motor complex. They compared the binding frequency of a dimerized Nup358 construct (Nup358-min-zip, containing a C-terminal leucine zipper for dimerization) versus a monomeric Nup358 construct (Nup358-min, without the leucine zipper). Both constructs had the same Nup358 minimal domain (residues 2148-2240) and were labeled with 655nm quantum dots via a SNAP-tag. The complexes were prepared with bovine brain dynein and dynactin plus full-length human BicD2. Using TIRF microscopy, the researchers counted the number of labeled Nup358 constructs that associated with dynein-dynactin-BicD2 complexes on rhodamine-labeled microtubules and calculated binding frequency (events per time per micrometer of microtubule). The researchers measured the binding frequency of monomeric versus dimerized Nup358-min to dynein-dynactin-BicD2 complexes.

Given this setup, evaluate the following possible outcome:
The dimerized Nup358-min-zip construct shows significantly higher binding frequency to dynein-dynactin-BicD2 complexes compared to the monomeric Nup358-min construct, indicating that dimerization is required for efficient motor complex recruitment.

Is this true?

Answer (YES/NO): YES